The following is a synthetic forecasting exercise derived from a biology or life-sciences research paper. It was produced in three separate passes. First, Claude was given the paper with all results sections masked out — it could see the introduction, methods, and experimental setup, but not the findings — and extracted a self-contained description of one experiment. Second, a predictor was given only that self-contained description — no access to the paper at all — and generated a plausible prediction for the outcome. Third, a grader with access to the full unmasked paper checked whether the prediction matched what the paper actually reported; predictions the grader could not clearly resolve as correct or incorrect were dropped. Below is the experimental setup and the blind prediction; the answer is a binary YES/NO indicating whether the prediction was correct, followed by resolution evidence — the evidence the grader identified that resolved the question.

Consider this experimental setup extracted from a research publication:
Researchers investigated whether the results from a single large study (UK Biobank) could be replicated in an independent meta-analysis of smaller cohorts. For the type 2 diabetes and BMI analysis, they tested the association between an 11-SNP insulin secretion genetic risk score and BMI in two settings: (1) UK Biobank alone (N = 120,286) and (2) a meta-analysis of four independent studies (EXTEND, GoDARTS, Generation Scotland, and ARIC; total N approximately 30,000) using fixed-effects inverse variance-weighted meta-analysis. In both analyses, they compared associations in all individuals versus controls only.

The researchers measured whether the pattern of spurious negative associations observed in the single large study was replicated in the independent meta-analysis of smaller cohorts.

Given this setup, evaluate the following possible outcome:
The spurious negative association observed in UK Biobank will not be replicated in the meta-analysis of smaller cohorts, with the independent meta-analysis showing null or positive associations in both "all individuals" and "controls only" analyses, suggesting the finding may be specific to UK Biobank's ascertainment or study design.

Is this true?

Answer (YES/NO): NO